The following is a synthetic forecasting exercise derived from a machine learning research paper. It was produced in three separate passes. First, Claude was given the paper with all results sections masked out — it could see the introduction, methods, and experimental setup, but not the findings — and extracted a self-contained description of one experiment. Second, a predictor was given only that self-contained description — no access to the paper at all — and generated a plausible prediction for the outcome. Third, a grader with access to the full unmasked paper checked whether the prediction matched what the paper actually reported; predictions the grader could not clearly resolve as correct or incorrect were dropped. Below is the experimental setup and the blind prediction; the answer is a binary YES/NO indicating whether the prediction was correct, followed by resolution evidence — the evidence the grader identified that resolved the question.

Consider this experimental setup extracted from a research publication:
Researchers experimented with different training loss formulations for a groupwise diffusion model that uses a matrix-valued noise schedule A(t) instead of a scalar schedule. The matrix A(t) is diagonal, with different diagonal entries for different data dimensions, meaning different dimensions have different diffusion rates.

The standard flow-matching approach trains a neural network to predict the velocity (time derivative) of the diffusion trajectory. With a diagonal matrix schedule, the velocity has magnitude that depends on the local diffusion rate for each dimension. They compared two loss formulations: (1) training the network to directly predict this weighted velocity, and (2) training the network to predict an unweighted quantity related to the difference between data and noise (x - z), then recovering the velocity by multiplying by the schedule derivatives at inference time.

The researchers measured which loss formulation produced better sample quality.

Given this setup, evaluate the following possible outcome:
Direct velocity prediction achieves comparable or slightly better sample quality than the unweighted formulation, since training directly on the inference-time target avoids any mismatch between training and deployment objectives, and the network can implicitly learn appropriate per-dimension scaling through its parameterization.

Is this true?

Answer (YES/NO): NO